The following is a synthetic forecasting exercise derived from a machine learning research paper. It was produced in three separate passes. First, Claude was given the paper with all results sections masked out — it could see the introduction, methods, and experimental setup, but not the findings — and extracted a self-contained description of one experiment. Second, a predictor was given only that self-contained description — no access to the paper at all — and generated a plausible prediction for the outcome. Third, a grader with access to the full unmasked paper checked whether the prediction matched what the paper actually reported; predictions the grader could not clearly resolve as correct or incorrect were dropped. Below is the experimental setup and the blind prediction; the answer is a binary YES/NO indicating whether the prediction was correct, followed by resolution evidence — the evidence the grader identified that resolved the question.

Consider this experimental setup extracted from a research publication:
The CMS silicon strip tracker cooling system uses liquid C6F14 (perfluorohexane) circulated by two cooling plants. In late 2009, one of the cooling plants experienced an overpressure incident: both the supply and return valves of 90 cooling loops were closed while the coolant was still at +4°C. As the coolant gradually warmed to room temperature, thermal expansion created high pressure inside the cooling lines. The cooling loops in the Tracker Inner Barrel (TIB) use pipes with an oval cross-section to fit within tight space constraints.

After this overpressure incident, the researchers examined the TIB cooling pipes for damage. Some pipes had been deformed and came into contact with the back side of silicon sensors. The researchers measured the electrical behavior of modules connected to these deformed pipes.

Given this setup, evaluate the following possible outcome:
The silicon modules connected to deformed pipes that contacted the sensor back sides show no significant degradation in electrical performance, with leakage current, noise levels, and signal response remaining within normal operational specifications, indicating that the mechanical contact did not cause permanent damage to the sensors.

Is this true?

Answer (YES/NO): NO